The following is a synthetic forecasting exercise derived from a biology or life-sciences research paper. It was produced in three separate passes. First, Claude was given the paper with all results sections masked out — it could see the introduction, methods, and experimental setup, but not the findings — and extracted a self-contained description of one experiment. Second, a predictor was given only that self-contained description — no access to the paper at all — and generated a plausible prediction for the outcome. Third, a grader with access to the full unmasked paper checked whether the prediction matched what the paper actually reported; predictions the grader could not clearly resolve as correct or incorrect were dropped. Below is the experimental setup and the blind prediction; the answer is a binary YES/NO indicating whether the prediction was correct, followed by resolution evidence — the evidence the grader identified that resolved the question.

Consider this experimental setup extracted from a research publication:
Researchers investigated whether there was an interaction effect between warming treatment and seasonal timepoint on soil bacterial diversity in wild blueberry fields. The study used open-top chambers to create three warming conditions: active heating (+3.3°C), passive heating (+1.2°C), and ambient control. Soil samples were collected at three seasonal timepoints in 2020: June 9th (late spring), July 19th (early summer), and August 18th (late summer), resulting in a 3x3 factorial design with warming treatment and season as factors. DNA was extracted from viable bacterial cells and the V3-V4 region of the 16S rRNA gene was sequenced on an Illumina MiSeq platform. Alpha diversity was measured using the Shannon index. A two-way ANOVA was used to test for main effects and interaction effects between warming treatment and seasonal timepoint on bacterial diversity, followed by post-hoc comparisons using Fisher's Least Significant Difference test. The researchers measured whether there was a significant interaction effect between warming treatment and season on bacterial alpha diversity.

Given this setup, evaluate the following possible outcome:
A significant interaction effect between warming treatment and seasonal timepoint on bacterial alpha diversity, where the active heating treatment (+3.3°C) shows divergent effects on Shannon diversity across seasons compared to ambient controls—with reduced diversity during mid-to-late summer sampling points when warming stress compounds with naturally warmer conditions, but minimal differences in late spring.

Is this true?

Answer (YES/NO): NO